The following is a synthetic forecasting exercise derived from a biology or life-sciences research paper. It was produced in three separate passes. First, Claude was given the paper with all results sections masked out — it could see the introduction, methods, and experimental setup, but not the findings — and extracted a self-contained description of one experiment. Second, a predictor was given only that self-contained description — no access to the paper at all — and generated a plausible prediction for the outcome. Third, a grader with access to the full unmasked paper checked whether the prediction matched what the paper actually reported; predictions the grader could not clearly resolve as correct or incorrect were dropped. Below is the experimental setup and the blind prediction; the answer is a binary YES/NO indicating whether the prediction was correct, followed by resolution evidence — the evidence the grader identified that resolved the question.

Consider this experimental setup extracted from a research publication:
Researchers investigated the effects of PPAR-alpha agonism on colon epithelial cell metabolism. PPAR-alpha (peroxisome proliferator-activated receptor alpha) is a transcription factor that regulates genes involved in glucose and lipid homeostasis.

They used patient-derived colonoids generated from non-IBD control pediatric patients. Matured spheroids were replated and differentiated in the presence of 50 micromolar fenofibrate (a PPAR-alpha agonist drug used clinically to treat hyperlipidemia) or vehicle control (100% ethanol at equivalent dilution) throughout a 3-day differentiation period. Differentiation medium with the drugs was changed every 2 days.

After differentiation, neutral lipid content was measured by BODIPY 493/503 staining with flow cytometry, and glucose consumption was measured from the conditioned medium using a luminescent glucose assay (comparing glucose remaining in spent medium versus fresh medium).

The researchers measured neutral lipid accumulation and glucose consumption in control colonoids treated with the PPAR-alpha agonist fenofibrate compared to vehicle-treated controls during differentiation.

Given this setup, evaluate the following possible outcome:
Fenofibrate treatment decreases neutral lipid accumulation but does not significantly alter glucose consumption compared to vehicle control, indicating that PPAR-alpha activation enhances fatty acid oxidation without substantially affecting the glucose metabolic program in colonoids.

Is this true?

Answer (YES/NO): NO